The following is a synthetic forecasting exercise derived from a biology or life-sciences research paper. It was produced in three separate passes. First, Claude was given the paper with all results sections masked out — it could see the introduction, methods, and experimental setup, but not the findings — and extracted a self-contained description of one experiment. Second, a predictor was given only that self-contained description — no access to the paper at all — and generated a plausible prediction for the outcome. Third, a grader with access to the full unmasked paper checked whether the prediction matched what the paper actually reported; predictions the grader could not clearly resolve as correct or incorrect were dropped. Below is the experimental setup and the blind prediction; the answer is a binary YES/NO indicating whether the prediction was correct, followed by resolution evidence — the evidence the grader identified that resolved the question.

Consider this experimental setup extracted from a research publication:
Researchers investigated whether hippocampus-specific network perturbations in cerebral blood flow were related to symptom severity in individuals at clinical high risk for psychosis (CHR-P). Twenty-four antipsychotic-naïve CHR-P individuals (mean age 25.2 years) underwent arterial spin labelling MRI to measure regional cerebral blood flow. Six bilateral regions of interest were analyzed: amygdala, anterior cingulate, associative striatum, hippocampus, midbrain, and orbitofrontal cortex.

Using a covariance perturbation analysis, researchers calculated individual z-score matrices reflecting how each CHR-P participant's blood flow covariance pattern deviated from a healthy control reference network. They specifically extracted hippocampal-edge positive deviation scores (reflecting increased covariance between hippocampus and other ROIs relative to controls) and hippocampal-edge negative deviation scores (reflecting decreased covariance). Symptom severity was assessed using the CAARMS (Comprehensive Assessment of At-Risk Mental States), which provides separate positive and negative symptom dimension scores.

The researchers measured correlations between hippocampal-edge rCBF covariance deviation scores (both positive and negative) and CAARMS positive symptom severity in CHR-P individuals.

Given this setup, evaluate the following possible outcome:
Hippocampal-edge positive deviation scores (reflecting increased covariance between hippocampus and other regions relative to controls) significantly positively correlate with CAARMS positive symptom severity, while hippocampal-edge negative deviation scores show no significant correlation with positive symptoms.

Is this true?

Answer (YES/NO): NO